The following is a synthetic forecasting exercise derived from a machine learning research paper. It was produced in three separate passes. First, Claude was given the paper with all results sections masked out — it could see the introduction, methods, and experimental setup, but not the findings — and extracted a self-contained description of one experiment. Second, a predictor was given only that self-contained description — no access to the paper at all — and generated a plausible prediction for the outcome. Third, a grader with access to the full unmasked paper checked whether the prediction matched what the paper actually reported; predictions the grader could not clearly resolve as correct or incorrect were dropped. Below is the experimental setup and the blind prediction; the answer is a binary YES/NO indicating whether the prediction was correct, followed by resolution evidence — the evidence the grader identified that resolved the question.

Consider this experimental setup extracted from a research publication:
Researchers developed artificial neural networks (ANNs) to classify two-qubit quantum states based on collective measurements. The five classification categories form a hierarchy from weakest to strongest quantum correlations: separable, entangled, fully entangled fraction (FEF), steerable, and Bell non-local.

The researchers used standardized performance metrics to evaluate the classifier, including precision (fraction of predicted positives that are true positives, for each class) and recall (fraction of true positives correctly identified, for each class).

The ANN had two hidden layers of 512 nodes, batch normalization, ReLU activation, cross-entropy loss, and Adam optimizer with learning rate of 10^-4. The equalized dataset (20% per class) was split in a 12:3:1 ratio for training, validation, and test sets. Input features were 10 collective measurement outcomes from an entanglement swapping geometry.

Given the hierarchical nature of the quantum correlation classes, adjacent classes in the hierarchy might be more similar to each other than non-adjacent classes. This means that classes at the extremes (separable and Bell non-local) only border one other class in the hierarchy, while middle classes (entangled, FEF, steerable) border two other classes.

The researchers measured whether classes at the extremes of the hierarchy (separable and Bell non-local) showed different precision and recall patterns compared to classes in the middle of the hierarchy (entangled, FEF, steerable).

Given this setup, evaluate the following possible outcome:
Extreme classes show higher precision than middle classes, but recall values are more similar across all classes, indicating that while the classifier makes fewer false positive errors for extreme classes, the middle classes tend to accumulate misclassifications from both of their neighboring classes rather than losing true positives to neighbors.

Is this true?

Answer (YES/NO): NO